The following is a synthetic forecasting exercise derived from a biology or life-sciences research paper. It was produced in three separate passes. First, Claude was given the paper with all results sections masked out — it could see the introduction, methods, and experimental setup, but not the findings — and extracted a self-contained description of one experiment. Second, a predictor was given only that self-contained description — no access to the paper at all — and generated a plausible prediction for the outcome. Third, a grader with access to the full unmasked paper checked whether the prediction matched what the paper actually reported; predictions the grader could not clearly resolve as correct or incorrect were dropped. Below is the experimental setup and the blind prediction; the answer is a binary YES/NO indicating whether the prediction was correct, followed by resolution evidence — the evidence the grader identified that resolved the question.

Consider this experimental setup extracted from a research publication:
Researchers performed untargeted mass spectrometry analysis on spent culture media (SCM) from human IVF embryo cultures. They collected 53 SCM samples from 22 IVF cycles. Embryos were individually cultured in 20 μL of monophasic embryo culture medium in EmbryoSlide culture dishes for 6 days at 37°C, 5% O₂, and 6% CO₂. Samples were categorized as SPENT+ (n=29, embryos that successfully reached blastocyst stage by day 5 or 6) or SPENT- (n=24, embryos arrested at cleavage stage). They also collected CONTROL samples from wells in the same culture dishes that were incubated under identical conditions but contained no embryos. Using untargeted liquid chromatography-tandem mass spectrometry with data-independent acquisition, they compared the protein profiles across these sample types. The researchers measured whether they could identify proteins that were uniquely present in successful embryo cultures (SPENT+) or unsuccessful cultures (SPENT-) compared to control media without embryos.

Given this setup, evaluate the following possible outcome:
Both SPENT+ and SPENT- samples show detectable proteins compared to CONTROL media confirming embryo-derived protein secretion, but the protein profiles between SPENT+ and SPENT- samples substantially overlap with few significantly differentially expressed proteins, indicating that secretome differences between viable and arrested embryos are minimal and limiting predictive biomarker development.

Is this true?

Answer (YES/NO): NO